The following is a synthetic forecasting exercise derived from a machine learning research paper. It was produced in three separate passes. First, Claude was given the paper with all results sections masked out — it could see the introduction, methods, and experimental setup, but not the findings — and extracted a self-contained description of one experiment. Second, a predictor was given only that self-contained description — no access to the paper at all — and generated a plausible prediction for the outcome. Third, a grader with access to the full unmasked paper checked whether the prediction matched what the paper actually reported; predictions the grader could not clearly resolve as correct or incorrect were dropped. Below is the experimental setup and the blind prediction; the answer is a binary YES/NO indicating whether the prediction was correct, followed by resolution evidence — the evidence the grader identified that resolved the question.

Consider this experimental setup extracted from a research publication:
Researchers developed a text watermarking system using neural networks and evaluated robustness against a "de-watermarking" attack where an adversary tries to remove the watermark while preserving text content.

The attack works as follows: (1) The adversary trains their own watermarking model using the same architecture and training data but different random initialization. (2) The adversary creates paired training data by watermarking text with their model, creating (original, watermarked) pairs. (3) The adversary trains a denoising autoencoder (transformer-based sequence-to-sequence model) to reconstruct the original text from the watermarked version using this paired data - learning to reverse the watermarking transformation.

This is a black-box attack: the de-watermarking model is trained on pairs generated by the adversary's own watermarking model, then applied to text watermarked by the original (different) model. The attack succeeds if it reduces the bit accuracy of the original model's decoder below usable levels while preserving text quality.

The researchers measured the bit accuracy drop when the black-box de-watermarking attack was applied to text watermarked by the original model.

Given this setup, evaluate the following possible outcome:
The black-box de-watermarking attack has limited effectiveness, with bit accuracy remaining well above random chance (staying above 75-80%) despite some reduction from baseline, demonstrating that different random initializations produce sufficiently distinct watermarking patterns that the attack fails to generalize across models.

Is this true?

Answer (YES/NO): YES